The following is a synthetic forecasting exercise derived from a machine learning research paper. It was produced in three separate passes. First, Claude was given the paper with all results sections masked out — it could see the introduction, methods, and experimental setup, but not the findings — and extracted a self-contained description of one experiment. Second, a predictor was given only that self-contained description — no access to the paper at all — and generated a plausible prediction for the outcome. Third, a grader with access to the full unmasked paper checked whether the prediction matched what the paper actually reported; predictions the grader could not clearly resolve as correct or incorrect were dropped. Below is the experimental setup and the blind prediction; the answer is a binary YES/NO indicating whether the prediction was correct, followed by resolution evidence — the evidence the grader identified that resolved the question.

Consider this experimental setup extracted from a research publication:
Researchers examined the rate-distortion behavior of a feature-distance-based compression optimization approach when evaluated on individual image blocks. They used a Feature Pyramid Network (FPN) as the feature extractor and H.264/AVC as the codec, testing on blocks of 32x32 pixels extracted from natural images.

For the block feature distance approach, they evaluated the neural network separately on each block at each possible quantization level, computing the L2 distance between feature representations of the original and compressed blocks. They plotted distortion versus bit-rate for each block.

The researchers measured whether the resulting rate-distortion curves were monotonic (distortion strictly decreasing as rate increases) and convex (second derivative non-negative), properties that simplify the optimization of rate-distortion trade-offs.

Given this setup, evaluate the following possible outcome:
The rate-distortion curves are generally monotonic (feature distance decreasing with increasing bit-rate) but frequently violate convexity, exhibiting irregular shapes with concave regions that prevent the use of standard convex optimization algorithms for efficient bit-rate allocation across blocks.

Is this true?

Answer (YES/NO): NO